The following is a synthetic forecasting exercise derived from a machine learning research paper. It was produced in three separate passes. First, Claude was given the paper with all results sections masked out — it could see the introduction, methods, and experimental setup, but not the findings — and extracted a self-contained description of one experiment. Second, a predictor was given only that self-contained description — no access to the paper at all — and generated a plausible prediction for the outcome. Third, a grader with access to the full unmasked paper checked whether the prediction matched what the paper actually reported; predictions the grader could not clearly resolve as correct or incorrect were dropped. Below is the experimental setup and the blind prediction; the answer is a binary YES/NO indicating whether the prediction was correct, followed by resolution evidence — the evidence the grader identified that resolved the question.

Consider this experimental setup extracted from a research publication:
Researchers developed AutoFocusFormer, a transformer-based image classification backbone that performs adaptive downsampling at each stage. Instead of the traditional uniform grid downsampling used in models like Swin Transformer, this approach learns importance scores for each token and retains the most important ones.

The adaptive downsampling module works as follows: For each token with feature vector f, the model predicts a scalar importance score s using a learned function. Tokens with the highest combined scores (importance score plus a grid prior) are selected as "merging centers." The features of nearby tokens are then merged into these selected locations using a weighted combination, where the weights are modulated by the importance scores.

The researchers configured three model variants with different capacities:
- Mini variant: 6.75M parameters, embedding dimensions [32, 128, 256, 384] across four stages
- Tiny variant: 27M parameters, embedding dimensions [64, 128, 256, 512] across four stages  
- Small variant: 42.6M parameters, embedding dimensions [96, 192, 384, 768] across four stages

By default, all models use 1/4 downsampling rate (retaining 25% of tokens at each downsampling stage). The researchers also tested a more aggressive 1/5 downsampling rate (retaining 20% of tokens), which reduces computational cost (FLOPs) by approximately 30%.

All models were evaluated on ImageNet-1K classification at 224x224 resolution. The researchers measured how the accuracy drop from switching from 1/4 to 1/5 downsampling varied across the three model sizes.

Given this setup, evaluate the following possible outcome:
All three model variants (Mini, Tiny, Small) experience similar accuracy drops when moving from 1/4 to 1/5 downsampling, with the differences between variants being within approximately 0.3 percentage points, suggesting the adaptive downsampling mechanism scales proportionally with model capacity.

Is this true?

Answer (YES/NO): NO